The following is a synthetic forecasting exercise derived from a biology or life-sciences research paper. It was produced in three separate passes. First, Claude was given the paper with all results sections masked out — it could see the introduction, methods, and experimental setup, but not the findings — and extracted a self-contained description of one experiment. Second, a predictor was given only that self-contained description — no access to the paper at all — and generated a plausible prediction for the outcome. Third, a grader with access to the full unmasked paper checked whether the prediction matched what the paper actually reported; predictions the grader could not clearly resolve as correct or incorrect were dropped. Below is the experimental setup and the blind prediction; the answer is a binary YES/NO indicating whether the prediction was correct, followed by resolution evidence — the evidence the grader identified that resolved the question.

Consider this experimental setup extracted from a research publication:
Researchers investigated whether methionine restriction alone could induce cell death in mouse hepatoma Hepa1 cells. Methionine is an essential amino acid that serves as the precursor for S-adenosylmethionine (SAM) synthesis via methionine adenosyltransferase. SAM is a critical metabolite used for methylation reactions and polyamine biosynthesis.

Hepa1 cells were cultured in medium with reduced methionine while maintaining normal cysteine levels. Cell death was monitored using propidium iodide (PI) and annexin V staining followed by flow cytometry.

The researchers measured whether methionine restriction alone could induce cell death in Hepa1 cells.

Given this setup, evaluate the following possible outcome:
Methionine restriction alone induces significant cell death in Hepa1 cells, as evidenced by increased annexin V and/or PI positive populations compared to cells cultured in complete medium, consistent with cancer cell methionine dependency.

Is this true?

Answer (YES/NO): NO